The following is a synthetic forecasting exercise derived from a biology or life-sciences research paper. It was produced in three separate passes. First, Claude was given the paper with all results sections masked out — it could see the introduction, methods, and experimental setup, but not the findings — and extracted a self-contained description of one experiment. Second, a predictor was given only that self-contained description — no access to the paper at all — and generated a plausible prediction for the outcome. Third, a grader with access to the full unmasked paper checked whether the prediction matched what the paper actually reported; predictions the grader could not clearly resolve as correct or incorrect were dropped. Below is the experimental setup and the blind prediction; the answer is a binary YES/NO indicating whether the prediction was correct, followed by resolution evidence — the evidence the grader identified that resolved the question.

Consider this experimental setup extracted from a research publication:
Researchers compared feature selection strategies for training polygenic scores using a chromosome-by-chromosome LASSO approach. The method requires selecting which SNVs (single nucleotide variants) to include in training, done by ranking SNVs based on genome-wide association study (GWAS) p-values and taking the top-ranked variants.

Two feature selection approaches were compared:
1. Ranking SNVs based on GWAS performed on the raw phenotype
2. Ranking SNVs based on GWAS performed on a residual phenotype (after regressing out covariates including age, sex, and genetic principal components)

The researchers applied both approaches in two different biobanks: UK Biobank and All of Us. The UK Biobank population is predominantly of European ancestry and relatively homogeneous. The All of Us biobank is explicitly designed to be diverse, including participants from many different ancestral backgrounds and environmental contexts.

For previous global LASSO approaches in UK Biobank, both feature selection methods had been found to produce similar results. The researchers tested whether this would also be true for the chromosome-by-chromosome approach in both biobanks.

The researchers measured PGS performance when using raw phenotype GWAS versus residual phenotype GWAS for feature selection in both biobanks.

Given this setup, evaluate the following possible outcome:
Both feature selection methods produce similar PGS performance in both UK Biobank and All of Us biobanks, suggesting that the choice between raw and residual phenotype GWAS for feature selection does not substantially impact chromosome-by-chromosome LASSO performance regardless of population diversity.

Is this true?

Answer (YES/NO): NO